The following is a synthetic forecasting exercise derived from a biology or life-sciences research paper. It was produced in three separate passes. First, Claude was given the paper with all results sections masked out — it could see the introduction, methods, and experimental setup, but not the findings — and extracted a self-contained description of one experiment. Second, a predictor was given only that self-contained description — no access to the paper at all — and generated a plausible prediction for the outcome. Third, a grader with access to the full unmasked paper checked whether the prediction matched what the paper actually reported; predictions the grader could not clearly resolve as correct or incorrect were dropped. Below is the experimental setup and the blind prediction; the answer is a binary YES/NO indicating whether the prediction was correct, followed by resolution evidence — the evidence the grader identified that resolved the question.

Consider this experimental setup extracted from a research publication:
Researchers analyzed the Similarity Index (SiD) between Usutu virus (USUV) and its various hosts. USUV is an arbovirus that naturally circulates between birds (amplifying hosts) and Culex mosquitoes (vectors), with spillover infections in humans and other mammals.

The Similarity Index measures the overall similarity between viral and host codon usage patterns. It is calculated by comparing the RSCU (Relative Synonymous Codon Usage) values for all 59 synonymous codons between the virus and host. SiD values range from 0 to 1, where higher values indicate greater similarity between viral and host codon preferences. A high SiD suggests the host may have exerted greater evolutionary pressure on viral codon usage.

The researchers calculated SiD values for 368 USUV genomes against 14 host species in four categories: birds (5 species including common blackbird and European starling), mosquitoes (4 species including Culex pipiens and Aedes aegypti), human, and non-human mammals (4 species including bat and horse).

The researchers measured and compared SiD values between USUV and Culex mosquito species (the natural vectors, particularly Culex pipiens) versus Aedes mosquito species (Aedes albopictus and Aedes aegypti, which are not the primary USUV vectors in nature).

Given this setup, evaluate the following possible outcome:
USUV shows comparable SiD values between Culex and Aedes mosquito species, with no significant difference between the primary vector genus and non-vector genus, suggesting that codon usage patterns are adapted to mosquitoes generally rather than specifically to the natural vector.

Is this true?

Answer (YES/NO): NO